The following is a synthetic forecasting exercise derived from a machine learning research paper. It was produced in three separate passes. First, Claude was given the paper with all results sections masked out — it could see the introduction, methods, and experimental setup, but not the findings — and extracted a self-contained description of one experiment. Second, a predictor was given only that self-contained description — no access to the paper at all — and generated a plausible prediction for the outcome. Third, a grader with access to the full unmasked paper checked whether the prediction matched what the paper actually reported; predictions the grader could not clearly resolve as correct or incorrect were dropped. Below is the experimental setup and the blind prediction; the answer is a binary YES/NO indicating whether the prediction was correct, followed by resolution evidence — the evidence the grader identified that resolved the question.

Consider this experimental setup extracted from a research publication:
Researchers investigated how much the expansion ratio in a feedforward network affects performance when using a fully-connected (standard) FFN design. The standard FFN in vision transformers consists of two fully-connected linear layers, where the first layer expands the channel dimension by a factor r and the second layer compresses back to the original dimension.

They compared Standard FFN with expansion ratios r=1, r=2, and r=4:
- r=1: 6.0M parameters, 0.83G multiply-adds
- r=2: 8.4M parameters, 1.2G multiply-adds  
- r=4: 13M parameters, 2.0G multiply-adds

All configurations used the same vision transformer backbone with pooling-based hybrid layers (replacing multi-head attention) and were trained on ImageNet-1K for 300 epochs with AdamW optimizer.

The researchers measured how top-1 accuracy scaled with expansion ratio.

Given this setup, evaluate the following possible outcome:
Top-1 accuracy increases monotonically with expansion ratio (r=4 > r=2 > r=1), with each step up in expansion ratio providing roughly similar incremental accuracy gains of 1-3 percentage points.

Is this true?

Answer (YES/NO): NO